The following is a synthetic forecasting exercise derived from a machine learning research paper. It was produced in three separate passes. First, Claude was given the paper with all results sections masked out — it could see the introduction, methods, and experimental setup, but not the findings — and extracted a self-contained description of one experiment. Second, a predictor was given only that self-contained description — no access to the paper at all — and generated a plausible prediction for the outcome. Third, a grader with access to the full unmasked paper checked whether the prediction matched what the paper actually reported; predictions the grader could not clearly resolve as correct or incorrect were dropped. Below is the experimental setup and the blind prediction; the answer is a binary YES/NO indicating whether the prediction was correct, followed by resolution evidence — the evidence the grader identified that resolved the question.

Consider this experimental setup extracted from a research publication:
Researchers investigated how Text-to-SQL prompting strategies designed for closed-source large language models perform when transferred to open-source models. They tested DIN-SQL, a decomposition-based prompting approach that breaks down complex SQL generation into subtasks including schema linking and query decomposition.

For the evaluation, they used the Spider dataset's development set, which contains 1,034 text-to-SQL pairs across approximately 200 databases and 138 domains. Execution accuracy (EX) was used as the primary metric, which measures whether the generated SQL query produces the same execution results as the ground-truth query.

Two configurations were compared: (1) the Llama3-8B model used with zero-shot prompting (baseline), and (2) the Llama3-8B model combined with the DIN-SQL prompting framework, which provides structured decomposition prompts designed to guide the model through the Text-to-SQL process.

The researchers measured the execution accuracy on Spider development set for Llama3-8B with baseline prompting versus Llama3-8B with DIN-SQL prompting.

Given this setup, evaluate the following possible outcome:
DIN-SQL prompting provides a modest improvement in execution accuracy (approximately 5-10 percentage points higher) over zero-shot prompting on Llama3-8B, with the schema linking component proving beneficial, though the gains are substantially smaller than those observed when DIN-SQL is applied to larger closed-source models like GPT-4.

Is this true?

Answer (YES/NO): NO